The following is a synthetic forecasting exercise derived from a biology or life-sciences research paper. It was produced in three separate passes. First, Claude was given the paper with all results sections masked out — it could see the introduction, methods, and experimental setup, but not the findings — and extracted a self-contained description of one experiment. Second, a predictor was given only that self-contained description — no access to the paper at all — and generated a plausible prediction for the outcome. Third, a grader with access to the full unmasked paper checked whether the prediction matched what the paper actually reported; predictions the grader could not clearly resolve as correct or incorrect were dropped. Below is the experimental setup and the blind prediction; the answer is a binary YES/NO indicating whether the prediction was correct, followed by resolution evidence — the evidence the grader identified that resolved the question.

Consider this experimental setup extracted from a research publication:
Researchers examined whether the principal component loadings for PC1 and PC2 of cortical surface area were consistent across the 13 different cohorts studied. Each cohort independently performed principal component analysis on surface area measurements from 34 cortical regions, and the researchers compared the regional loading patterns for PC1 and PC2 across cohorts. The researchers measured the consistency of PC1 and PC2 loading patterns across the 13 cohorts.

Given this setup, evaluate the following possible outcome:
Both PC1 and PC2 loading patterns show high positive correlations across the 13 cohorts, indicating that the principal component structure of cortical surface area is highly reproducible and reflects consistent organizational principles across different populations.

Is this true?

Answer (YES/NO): YES